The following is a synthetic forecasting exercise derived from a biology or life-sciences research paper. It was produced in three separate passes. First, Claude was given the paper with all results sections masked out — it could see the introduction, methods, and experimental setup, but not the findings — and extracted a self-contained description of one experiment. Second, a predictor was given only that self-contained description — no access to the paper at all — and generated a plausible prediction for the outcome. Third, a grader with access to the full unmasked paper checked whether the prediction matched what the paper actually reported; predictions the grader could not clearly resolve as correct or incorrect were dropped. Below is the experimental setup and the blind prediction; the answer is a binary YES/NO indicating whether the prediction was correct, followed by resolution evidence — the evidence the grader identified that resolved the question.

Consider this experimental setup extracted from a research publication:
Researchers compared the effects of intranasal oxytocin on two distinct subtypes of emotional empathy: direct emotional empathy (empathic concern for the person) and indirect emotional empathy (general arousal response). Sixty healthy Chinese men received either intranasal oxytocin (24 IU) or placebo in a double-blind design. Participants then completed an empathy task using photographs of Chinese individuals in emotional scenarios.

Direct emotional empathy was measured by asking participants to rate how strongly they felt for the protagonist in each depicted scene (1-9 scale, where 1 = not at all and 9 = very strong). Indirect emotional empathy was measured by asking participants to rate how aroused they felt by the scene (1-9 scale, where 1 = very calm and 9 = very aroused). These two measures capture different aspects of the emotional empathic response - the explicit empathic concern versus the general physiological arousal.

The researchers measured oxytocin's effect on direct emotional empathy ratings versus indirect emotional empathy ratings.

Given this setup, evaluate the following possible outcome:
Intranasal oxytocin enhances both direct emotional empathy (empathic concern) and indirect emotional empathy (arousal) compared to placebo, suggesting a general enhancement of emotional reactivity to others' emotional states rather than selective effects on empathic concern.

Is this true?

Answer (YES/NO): NO